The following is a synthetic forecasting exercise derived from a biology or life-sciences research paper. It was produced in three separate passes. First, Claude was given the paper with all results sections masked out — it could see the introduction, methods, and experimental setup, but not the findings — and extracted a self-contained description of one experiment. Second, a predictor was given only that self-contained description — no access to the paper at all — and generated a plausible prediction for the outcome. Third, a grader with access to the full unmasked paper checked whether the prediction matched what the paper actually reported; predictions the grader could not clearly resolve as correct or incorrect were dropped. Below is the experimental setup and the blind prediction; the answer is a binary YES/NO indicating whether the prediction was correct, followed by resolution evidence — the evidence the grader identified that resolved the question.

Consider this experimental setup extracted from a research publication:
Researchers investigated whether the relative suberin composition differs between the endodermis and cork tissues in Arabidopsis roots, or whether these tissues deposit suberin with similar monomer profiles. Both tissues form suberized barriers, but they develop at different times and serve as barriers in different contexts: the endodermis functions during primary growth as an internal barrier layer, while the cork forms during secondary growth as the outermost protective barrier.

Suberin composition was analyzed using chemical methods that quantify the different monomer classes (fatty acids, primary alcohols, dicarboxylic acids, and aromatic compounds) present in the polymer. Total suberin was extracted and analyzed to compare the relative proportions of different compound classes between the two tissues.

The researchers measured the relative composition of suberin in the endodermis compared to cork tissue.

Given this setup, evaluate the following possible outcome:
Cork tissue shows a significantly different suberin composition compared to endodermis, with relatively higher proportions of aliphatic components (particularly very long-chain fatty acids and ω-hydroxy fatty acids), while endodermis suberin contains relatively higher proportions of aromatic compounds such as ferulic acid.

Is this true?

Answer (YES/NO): NO